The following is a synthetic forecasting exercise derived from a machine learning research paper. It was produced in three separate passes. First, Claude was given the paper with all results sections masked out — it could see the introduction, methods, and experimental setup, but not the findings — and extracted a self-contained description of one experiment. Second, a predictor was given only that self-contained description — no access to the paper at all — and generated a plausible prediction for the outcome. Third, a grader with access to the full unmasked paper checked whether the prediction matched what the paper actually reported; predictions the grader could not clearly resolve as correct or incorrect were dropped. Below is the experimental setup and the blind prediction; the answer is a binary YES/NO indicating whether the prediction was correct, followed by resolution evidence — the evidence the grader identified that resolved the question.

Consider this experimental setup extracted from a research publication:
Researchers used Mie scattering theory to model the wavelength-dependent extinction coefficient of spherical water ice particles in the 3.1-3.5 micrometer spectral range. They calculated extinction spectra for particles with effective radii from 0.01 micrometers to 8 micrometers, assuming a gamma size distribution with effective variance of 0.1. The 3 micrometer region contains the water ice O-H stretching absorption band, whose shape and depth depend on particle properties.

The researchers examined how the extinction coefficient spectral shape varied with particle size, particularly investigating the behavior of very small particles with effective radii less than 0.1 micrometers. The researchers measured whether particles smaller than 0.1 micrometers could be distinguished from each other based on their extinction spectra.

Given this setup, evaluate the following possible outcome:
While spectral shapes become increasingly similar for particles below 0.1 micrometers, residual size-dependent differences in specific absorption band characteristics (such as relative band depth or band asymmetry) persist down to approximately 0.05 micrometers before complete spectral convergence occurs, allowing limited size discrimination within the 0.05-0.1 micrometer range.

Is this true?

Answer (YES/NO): NO